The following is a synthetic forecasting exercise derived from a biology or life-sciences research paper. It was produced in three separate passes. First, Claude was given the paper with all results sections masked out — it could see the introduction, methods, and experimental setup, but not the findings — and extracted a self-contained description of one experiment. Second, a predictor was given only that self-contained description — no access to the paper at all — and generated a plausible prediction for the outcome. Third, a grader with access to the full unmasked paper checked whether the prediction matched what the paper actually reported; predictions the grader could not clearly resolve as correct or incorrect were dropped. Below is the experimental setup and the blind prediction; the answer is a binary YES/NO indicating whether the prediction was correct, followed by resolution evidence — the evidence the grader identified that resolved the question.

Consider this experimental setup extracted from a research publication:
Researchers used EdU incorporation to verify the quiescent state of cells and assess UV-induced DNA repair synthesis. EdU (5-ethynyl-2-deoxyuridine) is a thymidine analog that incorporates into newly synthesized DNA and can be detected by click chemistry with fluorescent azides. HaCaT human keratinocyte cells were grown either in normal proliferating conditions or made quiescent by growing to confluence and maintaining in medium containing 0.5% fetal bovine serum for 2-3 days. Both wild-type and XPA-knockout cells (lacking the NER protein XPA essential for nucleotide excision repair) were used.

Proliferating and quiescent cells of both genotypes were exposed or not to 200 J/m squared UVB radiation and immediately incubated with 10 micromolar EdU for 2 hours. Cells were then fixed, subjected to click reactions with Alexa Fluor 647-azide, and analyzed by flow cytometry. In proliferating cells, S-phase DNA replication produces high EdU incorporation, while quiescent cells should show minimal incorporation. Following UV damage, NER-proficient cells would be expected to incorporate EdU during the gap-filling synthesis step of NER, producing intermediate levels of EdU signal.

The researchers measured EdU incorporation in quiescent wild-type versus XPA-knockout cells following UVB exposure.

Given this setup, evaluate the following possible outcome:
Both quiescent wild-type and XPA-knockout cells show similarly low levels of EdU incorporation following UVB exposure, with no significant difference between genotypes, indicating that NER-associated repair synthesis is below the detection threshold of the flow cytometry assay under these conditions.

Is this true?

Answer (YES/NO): NO